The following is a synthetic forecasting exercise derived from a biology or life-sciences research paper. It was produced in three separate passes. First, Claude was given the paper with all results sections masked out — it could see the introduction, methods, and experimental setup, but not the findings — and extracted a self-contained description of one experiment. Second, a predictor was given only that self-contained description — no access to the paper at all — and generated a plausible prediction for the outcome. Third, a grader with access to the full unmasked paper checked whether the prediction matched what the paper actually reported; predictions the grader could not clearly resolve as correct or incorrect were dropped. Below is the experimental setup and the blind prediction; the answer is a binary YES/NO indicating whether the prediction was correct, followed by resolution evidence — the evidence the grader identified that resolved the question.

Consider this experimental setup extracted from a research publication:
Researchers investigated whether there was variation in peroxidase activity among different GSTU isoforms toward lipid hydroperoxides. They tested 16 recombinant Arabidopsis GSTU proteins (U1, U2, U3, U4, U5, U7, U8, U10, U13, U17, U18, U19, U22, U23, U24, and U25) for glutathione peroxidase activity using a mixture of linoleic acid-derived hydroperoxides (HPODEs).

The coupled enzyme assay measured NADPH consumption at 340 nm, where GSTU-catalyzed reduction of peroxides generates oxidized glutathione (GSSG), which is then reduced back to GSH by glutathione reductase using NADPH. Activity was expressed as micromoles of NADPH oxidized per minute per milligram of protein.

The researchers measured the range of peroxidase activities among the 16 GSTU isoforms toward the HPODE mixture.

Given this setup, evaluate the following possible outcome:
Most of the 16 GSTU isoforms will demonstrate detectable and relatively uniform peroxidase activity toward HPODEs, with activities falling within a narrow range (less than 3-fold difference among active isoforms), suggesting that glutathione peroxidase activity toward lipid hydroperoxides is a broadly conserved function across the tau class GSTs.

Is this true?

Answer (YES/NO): NO